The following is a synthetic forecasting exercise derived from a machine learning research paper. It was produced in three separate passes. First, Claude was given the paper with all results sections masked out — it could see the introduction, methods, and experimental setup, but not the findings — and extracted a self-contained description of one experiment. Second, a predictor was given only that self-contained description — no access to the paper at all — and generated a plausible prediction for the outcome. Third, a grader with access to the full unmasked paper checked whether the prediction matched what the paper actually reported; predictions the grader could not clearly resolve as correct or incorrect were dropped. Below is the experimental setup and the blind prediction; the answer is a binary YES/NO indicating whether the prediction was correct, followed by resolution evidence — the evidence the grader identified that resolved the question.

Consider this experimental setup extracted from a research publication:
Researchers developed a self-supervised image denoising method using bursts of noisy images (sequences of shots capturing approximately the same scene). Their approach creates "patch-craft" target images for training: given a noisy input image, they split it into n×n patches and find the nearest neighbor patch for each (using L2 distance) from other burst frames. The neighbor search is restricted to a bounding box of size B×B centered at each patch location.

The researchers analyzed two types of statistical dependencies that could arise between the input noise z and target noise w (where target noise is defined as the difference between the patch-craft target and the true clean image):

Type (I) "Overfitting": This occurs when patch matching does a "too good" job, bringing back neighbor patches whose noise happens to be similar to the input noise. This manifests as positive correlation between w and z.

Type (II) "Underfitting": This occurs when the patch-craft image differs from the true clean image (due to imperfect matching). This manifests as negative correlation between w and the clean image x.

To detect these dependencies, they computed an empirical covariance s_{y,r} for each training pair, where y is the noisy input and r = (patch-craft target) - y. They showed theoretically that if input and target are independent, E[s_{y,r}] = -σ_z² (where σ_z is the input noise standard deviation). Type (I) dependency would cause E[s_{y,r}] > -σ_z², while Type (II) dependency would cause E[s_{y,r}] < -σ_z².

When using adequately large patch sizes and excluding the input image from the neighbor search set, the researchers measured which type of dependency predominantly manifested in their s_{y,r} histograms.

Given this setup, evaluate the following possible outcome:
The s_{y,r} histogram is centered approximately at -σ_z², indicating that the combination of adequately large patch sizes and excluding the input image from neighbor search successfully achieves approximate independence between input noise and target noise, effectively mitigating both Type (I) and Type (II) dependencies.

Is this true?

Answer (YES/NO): NO